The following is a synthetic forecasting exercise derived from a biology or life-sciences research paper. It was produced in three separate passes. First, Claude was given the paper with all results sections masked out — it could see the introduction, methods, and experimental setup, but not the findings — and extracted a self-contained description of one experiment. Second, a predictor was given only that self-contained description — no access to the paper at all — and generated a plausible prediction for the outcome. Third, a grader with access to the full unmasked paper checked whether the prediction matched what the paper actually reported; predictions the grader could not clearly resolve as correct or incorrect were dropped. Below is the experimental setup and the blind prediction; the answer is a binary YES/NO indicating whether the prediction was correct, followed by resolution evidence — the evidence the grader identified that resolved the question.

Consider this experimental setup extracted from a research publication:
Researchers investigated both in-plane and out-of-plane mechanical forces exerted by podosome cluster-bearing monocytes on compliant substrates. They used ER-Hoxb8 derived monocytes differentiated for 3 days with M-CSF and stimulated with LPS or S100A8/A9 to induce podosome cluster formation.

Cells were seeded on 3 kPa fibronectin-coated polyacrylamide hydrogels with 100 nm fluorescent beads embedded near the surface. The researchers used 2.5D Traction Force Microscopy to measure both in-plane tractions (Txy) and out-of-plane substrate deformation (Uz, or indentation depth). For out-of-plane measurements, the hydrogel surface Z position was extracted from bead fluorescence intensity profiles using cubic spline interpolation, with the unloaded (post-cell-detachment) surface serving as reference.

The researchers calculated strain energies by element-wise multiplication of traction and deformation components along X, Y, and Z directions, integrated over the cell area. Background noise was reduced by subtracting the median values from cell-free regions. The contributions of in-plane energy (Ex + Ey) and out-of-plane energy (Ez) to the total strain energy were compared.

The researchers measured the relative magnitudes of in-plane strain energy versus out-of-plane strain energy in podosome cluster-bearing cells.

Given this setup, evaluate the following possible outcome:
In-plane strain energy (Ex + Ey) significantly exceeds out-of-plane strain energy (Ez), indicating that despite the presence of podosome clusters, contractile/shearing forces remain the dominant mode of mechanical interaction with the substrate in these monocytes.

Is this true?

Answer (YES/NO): YES